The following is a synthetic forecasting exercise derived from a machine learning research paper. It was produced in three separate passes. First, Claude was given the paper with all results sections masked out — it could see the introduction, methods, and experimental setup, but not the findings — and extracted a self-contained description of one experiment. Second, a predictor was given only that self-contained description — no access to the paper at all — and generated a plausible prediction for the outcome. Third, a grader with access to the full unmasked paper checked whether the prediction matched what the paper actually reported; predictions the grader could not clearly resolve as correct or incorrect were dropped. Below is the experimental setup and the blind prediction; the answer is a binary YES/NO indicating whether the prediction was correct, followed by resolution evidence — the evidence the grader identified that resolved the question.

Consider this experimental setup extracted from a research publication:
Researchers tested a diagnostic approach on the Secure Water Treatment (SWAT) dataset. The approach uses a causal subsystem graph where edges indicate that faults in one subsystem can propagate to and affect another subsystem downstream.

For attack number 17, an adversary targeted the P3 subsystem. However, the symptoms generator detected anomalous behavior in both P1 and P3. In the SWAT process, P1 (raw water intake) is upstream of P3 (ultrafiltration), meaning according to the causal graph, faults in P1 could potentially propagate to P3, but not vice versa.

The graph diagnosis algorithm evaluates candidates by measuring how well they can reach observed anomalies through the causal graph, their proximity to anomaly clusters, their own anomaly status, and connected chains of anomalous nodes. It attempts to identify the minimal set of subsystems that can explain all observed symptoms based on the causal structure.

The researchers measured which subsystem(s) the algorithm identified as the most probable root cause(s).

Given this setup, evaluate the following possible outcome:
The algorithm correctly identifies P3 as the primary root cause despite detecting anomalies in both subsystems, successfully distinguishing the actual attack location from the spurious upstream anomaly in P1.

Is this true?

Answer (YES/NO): NO